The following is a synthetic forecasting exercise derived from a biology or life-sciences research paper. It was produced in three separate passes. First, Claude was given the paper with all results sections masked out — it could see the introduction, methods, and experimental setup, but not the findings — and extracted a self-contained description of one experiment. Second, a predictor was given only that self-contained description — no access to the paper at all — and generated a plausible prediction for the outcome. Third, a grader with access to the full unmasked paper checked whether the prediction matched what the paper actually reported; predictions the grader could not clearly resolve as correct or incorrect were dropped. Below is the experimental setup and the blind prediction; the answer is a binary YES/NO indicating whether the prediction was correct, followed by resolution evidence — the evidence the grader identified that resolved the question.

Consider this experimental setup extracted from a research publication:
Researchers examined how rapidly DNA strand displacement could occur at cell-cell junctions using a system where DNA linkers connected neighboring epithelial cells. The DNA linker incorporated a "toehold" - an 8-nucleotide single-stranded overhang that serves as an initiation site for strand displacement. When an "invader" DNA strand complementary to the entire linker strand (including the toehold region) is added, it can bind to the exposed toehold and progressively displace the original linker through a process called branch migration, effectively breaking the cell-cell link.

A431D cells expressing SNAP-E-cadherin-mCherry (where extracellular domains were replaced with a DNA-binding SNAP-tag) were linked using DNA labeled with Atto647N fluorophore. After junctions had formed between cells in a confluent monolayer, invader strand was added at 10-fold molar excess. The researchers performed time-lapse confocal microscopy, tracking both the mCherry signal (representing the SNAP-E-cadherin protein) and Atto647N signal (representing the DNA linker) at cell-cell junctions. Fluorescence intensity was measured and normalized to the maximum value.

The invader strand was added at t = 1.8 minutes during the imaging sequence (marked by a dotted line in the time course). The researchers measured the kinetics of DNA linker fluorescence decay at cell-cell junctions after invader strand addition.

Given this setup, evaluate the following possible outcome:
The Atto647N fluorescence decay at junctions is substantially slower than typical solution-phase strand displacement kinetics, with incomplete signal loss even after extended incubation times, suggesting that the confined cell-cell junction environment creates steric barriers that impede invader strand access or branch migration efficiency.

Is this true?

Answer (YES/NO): NO